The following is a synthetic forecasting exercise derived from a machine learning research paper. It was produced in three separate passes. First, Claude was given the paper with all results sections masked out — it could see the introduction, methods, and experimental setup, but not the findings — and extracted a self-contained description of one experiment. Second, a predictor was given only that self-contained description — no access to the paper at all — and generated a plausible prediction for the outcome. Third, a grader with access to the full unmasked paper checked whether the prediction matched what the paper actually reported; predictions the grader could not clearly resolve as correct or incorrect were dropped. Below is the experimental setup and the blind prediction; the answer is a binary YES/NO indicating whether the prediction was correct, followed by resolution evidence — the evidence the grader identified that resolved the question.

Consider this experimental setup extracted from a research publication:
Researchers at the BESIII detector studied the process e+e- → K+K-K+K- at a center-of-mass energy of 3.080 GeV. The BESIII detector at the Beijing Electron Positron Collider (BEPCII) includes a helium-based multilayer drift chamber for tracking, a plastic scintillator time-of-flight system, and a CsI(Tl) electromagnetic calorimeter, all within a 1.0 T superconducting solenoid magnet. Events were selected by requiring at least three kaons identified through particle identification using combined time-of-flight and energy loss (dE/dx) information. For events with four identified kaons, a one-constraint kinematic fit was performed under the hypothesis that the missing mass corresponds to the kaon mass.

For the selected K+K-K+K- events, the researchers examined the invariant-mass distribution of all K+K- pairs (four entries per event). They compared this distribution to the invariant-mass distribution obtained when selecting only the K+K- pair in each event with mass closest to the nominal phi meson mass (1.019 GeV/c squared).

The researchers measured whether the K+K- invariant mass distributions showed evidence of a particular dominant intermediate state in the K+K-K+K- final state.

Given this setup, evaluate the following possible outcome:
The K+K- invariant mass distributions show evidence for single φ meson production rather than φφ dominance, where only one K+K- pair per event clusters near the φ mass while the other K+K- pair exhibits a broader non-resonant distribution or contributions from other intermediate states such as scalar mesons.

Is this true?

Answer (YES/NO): YES